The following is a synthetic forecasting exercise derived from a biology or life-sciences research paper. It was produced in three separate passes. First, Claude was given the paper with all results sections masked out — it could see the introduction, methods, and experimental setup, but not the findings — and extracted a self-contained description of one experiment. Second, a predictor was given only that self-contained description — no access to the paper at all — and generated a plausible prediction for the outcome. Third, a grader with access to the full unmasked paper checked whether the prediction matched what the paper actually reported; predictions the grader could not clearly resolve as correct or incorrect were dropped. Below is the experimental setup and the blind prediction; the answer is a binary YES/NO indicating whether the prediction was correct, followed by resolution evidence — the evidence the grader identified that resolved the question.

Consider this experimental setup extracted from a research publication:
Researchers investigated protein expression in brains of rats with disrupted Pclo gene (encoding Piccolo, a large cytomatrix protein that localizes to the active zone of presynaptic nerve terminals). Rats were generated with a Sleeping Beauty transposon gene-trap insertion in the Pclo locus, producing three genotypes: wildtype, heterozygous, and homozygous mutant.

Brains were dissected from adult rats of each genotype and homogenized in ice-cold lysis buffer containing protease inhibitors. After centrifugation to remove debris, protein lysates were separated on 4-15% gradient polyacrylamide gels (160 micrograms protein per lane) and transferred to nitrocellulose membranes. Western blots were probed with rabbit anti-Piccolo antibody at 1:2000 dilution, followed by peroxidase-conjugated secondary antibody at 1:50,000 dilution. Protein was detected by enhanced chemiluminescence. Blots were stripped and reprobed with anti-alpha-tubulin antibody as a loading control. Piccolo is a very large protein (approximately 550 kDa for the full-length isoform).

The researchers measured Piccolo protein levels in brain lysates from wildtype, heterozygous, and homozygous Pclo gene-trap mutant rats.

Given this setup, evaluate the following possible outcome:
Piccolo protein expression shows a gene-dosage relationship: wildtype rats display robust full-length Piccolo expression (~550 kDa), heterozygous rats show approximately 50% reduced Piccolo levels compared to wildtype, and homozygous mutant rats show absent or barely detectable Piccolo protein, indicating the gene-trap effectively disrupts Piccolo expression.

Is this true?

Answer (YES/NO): NO